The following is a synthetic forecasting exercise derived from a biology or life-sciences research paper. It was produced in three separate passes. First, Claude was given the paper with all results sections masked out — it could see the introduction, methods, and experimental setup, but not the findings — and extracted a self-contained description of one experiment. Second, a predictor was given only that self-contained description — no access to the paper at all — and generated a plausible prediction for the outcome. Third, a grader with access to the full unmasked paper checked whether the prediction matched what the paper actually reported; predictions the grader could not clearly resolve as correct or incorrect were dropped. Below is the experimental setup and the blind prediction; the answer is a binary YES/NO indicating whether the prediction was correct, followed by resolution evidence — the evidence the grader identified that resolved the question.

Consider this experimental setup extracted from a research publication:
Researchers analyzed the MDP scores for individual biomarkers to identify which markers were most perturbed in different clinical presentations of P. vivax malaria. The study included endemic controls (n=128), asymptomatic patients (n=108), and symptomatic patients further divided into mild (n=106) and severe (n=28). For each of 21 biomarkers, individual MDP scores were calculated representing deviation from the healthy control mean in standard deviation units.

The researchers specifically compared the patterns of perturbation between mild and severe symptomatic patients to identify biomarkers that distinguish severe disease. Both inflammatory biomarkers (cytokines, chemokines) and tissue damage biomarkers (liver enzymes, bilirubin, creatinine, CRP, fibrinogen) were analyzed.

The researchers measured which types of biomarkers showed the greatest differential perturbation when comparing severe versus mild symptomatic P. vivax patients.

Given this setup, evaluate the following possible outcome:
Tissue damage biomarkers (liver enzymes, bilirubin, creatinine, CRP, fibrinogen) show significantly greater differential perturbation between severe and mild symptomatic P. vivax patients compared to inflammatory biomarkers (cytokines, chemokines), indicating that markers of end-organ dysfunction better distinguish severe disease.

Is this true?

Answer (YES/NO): YES